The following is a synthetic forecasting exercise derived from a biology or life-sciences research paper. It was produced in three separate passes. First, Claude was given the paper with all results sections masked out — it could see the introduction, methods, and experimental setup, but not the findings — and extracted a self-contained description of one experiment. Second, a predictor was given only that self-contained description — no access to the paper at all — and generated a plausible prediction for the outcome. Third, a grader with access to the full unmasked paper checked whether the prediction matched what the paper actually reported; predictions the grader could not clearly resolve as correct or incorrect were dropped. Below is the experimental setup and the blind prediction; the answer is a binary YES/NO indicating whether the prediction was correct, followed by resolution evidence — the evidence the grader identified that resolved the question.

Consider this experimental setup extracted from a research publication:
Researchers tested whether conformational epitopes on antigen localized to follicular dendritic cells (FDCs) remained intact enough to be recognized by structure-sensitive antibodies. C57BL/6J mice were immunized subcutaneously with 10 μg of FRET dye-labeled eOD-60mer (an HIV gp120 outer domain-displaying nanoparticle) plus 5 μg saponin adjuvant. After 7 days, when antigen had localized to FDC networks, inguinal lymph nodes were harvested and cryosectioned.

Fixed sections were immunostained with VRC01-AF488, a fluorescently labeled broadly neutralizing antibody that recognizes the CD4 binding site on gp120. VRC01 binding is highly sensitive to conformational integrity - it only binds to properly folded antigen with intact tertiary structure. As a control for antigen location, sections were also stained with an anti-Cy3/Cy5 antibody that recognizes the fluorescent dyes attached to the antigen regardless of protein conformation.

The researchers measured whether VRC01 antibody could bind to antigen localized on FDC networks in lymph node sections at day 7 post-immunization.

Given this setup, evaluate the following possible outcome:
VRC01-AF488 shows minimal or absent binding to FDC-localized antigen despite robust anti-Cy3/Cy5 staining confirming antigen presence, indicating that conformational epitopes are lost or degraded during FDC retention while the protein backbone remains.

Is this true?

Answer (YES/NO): NO